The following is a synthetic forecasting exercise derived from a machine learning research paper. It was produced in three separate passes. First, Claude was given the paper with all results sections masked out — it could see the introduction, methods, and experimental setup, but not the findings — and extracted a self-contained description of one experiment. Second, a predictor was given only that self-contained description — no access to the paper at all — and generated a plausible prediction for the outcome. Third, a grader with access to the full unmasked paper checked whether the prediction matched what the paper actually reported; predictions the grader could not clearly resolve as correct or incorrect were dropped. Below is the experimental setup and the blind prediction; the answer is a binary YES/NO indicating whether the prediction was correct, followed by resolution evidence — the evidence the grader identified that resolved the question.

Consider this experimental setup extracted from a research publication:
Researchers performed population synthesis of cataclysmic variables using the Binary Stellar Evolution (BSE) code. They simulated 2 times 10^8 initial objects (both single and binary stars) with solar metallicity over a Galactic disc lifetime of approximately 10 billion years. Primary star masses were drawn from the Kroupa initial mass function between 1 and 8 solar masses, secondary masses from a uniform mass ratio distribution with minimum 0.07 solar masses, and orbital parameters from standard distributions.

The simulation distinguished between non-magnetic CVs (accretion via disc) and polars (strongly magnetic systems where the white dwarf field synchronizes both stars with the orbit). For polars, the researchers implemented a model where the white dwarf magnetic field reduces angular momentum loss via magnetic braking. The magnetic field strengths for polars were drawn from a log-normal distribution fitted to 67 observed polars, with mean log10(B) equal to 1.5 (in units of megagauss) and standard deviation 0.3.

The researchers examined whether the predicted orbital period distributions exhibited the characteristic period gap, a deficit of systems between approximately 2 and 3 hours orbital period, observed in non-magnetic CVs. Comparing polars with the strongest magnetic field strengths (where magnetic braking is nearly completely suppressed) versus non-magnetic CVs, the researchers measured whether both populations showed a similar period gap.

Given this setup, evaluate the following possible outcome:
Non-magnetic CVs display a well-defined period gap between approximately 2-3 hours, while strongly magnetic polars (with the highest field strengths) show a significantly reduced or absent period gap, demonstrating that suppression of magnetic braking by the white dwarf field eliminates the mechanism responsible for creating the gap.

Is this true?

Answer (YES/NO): YES